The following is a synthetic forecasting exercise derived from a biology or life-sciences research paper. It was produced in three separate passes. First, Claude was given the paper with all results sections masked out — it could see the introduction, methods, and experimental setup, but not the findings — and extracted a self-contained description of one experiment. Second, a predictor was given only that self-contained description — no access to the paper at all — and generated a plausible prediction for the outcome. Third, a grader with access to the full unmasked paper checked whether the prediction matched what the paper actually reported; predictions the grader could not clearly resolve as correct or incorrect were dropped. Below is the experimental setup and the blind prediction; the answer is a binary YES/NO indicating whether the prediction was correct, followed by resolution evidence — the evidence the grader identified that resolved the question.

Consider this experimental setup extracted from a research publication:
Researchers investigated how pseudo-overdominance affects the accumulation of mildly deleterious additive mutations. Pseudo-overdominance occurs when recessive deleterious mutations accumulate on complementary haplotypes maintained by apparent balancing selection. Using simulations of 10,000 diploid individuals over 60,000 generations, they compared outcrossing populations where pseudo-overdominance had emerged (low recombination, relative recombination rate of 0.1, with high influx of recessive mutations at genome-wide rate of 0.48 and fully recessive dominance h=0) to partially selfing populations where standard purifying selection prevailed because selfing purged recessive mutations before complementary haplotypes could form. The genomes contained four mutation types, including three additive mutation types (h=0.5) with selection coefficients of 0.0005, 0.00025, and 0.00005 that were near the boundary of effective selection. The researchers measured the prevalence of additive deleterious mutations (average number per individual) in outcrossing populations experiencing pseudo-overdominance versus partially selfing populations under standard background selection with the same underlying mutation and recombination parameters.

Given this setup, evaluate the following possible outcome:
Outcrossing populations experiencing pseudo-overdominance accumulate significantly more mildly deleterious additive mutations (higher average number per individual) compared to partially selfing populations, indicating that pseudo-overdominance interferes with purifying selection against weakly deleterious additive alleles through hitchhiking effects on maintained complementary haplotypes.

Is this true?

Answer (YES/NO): YES